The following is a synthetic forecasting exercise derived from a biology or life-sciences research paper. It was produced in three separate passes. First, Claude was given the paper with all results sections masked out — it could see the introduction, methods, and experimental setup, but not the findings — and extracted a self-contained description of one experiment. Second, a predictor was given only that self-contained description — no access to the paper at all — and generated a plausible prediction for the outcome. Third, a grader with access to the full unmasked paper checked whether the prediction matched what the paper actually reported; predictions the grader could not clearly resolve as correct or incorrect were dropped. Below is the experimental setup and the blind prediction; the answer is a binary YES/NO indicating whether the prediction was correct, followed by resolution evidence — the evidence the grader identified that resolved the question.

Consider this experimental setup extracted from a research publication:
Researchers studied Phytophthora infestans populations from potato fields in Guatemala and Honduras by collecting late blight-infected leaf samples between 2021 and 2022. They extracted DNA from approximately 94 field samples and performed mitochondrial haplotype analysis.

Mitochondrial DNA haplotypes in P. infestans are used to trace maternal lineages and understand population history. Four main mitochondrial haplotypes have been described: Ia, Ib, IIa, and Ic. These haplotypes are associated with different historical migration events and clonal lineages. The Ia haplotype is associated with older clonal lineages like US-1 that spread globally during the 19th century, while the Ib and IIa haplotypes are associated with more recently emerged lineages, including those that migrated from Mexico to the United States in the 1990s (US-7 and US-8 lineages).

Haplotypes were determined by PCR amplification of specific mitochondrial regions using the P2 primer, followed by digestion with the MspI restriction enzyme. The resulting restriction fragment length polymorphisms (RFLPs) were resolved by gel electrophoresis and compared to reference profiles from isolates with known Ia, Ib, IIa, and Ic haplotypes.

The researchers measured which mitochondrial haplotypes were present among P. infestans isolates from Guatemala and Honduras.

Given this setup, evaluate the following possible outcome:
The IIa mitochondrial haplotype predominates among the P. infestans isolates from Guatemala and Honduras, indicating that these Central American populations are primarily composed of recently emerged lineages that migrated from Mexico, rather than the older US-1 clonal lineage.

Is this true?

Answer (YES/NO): NO